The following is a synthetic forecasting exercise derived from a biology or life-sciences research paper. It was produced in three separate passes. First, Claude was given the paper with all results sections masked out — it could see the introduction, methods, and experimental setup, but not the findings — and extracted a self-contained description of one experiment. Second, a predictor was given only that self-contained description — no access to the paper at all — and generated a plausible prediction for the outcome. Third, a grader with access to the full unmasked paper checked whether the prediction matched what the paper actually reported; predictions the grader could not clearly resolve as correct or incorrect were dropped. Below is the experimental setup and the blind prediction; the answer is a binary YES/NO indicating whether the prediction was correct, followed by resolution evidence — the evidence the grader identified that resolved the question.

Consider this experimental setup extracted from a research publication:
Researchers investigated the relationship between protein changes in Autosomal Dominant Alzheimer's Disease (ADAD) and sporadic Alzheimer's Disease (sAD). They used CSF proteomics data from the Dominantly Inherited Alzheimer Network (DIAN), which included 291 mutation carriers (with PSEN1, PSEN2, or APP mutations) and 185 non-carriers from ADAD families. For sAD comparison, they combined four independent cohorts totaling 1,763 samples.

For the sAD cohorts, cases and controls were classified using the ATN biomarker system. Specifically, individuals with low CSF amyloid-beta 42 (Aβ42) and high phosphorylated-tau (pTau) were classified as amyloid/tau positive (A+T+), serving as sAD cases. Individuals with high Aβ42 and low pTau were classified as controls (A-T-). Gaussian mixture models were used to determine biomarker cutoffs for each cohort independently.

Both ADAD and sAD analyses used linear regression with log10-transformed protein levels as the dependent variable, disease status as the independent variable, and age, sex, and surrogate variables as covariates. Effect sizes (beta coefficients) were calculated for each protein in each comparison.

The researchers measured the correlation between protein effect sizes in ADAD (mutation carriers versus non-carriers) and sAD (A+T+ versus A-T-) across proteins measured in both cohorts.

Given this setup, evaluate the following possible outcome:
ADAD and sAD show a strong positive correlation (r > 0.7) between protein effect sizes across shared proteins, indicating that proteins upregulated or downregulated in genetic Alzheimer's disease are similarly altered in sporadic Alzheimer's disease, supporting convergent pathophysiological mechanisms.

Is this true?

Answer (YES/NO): YES